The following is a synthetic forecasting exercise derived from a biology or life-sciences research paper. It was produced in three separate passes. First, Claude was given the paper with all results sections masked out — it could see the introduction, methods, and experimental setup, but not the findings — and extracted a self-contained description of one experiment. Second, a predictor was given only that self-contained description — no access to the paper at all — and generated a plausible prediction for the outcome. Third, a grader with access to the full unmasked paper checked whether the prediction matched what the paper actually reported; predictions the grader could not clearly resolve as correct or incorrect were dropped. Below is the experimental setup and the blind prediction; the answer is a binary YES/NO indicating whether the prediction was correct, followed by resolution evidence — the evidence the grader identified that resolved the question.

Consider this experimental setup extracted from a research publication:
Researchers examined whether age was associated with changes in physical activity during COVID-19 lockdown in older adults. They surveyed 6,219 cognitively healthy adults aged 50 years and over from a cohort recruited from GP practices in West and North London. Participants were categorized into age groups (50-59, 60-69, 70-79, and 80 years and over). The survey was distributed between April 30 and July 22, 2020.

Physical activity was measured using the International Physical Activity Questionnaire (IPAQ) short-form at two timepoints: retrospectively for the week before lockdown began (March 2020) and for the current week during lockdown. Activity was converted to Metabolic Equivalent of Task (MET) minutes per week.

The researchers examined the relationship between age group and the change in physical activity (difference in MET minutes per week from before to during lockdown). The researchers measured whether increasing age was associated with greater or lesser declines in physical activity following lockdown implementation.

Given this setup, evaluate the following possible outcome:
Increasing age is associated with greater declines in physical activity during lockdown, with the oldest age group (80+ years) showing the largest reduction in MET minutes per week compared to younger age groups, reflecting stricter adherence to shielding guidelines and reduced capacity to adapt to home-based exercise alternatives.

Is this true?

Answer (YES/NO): NO